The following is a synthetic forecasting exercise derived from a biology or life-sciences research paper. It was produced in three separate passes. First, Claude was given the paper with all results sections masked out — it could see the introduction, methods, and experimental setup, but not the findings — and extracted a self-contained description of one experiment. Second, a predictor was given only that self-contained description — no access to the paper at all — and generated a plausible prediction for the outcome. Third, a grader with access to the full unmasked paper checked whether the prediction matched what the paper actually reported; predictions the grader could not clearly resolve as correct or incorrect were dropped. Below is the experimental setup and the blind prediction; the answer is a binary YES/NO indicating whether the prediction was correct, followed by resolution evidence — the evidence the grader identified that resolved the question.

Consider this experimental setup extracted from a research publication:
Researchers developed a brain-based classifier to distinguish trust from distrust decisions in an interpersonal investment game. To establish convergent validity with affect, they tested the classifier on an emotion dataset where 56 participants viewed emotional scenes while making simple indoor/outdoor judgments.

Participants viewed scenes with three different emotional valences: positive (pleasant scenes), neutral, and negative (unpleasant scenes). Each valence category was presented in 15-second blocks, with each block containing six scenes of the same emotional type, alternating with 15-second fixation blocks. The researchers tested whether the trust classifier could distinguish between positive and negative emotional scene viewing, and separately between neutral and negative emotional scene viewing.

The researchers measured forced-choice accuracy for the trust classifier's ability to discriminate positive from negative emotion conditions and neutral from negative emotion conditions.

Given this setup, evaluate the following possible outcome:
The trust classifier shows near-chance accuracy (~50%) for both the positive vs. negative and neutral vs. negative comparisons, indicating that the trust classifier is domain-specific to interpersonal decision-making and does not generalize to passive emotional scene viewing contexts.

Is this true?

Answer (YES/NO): NO